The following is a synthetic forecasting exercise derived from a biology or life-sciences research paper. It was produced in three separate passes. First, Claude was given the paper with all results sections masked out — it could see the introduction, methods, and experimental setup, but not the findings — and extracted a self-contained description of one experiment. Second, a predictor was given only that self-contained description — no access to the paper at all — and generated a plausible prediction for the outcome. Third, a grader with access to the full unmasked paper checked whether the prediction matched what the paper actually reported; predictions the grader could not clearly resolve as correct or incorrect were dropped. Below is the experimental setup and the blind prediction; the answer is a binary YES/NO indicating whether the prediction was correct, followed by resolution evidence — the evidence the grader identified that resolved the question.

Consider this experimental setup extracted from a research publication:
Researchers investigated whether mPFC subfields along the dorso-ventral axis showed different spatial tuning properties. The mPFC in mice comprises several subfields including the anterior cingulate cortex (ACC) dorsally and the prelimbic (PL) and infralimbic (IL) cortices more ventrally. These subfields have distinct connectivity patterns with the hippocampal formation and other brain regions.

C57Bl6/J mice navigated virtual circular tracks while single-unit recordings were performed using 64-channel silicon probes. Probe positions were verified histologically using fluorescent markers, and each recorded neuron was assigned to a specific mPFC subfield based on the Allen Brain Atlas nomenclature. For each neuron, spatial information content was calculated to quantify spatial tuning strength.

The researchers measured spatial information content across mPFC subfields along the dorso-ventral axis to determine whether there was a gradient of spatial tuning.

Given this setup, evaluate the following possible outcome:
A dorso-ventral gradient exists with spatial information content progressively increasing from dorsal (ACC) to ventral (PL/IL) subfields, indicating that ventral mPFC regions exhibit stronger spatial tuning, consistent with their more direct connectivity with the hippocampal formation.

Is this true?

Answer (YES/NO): NO